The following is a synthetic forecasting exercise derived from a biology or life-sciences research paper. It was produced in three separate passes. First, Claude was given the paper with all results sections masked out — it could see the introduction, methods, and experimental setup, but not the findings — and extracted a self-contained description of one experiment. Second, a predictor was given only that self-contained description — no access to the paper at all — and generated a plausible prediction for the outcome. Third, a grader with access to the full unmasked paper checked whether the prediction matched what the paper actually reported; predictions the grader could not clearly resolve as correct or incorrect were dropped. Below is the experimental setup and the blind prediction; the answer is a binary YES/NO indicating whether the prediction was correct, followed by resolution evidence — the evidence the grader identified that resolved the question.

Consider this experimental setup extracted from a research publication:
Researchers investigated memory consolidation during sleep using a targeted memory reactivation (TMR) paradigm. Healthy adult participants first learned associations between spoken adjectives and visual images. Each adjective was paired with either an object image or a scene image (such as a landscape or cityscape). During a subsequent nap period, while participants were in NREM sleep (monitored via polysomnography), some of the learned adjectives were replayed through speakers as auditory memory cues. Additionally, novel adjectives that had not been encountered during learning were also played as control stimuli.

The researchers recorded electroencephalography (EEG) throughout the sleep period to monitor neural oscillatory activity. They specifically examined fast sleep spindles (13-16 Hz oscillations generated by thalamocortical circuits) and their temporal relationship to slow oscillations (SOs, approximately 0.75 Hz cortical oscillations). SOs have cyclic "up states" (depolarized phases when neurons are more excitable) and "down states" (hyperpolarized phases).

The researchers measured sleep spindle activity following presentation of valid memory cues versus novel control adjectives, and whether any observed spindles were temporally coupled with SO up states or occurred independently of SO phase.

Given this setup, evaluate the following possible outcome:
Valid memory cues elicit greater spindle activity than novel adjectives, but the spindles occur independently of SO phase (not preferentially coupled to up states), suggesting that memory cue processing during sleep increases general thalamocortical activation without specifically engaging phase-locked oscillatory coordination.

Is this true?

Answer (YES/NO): NO